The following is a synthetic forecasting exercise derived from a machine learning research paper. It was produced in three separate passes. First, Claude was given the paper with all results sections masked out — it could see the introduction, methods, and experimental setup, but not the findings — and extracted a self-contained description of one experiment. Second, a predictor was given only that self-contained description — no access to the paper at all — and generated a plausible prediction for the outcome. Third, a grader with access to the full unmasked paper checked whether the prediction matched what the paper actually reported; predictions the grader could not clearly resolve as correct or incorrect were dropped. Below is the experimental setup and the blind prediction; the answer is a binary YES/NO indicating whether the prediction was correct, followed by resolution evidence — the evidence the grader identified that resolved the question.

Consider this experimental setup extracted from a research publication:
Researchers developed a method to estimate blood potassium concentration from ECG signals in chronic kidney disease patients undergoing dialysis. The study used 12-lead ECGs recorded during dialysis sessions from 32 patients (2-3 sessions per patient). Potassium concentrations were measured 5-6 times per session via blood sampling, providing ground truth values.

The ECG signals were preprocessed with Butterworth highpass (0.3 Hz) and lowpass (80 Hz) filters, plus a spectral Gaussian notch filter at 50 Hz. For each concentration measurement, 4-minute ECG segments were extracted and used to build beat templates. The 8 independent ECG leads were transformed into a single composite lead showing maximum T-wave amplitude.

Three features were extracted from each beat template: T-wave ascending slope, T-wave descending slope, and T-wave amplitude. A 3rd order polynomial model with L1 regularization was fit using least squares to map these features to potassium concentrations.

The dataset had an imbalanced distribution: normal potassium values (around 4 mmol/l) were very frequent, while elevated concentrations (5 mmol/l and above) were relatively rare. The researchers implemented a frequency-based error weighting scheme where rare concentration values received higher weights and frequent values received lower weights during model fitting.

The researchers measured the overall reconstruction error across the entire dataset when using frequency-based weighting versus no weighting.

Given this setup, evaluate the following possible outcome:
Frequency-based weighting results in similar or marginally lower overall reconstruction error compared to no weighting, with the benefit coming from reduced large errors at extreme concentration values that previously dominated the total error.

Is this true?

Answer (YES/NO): NO